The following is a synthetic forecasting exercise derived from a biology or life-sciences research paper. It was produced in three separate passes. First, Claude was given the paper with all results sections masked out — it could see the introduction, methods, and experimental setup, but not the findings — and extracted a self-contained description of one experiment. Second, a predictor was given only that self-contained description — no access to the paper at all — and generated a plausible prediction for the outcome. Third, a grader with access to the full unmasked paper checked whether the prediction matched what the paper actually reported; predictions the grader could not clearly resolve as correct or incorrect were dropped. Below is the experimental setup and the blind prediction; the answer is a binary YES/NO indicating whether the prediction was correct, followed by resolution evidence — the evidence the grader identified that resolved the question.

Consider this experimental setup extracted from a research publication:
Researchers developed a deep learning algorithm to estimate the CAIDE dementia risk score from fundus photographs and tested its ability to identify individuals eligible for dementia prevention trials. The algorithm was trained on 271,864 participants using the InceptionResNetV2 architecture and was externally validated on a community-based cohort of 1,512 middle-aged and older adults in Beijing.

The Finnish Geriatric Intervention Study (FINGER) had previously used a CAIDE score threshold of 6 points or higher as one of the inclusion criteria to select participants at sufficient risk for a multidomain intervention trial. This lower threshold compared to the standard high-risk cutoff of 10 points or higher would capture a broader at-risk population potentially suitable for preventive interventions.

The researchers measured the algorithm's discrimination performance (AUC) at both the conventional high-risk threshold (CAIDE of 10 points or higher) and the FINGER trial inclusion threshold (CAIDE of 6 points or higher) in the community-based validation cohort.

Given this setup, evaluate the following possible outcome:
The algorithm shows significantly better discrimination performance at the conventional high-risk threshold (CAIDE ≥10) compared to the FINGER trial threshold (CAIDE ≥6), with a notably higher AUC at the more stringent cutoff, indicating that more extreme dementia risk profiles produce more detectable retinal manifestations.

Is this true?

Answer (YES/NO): NO